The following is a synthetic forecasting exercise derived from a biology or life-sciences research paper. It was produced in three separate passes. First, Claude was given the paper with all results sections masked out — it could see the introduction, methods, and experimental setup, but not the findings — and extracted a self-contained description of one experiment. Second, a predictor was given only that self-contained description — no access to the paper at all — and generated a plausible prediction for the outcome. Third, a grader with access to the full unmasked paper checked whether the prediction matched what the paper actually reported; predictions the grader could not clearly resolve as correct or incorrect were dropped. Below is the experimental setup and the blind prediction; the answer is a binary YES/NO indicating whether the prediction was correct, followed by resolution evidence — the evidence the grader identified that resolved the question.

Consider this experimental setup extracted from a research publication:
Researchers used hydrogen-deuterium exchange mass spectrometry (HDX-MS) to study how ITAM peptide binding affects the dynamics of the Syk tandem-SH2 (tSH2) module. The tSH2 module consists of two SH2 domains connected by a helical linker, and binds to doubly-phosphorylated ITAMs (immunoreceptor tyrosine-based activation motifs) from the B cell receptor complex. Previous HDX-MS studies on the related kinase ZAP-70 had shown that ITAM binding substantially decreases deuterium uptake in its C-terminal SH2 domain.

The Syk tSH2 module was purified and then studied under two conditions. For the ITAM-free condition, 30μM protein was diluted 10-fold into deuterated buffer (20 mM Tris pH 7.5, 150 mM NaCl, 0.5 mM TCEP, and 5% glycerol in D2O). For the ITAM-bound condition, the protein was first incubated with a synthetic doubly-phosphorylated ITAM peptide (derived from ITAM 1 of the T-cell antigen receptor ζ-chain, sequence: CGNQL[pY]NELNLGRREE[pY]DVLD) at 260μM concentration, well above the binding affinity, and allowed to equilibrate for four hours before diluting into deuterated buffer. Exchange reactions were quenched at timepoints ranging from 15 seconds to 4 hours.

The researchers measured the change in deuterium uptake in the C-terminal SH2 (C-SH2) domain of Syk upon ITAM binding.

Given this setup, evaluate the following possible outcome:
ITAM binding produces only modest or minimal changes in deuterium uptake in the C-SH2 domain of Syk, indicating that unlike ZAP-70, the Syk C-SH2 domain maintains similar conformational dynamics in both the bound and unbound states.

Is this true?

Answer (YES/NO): YES